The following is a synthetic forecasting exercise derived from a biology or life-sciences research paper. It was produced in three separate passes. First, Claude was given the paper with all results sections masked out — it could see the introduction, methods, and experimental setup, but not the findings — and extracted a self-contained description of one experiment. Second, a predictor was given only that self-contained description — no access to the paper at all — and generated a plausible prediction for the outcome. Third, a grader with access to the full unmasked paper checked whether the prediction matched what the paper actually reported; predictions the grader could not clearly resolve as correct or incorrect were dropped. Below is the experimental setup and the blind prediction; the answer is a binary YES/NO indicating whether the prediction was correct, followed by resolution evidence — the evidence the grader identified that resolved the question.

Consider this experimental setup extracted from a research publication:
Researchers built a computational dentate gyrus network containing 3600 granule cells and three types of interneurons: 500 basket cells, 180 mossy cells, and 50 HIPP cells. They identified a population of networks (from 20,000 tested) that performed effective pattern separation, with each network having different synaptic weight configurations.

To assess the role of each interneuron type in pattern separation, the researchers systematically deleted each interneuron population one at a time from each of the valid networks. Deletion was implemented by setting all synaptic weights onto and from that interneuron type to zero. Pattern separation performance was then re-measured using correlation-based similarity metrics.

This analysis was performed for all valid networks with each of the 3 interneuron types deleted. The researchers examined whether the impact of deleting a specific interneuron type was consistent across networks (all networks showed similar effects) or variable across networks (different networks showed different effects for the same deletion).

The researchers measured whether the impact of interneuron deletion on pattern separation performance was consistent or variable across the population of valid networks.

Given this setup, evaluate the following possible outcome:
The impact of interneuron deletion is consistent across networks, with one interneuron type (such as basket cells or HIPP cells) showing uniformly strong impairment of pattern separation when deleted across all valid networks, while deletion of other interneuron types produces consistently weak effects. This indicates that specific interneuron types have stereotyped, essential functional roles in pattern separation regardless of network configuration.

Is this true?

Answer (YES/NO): NO